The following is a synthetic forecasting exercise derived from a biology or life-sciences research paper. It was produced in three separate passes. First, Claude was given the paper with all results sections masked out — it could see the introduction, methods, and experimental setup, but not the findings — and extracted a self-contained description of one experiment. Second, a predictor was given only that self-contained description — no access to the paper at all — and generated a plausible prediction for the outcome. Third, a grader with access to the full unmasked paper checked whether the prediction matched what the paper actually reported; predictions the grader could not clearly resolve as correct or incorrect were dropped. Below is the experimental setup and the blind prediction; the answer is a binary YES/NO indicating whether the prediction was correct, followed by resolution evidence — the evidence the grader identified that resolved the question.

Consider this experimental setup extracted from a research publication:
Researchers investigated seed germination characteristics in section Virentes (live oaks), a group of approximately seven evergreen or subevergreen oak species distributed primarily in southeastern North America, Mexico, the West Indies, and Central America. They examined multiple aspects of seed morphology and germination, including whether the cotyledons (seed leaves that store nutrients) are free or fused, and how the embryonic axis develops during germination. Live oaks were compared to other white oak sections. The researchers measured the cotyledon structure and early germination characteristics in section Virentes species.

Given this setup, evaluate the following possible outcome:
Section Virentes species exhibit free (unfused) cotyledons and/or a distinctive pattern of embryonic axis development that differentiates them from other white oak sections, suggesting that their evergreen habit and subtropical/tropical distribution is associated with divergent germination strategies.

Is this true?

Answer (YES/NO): YES